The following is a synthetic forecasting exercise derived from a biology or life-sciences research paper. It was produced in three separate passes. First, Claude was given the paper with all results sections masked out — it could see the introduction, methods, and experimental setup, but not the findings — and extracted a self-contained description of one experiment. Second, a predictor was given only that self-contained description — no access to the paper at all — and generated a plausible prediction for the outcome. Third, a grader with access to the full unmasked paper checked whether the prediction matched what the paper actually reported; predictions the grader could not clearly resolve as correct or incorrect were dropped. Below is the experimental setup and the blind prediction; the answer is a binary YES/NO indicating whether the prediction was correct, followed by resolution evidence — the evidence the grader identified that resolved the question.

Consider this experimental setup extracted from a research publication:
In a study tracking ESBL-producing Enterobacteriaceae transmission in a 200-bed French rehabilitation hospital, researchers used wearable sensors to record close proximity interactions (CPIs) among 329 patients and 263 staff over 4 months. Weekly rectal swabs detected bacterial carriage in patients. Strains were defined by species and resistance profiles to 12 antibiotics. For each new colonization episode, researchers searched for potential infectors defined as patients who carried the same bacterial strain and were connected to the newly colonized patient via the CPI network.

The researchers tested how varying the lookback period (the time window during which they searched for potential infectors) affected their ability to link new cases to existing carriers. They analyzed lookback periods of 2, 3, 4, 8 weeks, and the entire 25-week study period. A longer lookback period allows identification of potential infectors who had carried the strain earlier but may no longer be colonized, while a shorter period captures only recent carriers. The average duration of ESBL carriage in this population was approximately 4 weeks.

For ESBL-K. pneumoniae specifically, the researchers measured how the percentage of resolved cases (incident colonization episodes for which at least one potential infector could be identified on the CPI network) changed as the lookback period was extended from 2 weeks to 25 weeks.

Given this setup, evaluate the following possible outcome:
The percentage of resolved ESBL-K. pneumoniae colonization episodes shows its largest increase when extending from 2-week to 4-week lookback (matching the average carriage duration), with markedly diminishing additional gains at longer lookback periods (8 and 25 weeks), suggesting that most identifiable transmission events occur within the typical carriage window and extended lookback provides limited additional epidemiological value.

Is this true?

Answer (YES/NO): YES